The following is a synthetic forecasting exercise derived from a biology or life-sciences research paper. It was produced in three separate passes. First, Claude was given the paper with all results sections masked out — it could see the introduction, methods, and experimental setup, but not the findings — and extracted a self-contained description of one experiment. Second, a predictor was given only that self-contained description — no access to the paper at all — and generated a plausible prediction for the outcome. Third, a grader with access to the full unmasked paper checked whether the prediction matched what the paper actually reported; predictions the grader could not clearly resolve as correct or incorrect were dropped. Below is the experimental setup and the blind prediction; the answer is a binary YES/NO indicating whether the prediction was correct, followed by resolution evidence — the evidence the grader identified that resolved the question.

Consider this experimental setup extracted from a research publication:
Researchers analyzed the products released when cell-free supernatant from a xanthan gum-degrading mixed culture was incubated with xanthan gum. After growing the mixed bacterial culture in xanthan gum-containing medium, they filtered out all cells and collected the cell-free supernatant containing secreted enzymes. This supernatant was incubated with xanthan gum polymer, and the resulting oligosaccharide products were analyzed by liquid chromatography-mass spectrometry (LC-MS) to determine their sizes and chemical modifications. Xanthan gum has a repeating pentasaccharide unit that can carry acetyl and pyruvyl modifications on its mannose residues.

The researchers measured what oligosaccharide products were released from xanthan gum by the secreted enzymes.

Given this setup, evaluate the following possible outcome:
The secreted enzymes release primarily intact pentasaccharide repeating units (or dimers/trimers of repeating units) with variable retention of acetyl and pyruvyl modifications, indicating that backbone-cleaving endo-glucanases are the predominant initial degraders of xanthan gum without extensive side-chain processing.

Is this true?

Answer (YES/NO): YES